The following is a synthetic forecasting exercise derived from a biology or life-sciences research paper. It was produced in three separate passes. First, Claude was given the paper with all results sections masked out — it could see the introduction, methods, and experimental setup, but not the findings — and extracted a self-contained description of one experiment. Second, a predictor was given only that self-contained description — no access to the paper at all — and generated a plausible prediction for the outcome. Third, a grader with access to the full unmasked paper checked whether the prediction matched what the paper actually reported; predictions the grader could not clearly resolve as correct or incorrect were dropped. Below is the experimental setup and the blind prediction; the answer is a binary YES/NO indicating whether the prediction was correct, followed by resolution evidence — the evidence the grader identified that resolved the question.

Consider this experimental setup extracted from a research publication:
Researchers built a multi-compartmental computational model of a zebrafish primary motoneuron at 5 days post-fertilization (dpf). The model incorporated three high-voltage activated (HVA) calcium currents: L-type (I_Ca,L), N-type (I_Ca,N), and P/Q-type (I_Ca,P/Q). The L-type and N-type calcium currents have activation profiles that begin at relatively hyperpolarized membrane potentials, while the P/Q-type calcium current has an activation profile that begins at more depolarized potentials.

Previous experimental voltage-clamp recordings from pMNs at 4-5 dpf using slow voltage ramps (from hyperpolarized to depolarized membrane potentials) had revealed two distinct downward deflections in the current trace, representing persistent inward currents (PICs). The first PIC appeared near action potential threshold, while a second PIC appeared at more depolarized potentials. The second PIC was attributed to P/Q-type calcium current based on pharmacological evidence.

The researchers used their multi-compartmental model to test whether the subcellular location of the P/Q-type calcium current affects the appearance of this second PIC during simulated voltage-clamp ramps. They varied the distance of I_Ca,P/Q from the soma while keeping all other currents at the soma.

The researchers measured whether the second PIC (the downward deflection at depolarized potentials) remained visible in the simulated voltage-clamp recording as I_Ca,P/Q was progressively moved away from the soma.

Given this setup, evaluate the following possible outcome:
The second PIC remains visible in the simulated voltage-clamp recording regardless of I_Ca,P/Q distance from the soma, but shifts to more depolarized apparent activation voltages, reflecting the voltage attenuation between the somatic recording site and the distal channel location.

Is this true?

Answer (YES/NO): NO